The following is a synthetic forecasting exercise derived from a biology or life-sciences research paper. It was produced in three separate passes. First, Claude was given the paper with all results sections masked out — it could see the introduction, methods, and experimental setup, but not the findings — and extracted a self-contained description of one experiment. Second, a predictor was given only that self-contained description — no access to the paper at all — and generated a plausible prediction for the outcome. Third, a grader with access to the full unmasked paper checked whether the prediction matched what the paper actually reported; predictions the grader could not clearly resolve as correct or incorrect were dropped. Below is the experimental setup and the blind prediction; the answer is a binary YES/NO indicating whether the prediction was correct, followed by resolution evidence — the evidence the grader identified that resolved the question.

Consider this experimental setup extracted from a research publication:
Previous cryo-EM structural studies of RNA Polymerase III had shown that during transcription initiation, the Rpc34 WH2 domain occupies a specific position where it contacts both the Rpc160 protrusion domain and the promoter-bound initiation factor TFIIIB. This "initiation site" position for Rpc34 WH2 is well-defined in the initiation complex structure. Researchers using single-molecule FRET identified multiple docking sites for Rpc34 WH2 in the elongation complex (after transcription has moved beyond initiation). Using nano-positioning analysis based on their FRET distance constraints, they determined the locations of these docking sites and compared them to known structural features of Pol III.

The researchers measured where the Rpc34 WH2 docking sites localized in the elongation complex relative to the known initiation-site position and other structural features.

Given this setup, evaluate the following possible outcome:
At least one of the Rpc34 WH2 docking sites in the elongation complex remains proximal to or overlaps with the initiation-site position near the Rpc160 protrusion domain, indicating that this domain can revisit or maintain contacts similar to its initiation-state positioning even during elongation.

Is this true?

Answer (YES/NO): YES